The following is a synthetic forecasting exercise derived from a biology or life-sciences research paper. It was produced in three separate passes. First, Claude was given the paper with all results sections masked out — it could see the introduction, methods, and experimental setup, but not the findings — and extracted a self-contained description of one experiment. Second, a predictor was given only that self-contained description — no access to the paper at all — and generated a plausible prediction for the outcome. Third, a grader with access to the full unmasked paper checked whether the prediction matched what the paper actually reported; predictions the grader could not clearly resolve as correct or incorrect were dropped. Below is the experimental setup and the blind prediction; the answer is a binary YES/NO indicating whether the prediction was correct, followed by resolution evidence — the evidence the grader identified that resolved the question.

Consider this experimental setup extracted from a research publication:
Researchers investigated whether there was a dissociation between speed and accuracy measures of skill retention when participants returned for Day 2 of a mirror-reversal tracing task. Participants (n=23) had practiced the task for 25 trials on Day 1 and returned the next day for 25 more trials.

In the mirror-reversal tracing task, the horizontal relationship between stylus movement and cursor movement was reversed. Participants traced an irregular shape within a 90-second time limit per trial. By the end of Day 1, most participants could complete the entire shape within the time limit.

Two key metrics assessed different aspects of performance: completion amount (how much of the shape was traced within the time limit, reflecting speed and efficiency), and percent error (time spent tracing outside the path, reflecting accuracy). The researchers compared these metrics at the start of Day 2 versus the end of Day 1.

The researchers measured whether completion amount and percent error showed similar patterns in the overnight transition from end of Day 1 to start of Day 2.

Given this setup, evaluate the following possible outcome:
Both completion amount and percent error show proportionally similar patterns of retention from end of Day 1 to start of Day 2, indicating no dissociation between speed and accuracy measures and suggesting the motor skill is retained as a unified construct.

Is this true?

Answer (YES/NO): NO